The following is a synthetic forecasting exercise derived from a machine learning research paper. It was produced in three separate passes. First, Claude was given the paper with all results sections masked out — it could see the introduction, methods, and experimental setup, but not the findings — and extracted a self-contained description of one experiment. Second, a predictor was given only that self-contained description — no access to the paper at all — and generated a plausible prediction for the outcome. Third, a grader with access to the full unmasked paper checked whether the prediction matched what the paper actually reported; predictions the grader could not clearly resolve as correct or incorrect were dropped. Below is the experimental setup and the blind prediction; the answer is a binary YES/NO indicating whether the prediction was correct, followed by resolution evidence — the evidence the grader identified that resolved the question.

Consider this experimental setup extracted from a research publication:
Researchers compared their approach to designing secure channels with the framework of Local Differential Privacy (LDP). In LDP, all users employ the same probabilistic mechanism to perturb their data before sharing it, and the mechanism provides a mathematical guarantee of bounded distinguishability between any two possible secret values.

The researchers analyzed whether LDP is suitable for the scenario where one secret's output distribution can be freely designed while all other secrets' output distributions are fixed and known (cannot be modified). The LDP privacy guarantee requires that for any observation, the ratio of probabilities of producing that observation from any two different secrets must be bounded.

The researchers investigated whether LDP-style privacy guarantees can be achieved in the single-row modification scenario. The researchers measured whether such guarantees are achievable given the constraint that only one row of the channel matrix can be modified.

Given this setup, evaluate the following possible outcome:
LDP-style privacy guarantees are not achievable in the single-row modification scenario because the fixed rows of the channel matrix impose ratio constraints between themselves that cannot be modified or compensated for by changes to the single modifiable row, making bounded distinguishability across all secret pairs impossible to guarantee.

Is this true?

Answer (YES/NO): YES